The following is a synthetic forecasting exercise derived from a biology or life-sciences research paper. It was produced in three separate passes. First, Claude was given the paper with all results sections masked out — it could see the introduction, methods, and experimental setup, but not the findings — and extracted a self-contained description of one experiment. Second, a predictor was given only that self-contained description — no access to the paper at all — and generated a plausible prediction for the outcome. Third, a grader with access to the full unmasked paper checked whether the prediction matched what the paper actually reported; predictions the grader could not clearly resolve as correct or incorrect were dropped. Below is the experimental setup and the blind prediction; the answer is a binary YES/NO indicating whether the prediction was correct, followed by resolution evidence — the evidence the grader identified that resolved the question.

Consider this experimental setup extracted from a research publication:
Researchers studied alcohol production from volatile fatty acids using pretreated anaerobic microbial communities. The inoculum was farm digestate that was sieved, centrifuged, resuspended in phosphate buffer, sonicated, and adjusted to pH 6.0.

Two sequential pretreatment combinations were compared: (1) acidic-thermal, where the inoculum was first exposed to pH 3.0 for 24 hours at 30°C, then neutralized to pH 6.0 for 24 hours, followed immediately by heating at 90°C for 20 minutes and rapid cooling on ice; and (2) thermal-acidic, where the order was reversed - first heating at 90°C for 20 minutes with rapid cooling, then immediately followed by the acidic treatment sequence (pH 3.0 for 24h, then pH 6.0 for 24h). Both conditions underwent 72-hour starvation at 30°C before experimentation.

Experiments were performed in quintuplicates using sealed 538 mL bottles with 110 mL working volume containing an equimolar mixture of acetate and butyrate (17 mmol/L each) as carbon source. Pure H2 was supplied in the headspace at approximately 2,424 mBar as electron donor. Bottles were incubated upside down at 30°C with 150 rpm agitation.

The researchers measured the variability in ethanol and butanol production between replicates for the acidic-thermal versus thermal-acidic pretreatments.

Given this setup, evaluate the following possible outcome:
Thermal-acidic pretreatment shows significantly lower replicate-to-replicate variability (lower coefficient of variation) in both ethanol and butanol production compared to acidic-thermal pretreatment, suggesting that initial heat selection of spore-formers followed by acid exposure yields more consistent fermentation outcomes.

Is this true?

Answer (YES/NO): NO